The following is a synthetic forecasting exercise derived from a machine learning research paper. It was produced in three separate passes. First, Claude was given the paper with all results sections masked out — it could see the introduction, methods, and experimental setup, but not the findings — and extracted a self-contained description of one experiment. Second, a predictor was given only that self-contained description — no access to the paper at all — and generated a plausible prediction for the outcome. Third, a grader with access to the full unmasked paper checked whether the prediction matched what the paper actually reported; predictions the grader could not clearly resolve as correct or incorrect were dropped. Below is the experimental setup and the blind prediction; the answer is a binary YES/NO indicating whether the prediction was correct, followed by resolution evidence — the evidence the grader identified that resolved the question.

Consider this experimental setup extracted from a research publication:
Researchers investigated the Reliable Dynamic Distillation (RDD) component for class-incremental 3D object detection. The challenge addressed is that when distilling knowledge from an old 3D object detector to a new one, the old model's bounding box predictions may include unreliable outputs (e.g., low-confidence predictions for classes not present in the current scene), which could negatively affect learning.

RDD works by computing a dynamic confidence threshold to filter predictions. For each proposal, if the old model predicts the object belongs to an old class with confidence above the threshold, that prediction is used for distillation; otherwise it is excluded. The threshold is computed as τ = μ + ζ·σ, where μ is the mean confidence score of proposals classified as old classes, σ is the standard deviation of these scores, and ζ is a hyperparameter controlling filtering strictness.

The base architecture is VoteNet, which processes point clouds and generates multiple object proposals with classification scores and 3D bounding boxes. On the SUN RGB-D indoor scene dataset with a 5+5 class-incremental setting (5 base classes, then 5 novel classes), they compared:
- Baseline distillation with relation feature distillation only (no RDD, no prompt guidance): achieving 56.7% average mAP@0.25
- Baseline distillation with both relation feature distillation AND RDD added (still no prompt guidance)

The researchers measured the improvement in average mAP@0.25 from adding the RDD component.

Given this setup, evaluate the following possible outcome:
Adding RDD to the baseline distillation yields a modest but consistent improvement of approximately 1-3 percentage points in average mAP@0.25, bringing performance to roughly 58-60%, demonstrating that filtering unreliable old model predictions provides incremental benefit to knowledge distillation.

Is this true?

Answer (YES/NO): NO